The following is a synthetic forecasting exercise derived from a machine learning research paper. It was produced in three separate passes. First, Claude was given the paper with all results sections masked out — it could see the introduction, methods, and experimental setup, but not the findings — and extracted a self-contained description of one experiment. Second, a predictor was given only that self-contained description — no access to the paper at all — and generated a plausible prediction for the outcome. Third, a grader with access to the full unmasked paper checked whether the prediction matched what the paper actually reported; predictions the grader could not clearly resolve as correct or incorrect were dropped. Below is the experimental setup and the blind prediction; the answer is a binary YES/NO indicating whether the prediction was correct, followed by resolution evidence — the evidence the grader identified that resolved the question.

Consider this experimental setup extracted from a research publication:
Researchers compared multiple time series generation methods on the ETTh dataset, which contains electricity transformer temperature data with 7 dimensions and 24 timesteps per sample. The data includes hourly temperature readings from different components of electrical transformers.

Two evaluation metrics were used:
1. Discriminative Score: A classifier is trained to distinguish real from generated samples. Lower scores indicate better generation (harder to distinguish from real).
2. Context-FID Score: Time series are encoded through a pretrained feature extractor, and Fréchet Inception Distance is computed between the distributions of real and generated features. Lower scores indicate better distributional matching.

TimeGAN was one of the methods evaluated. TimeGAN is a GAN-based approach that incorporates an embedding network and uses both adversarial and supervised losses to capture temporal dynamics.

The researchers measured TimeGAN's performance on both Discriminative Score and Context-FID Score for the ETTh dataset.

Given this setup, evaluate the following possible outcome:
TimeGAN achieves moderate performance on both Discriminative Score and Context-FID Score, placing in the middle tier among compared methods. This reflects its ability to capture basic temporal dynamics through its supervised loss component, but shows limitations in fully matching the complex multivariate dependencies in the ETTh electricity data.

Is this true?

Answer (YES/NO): YES